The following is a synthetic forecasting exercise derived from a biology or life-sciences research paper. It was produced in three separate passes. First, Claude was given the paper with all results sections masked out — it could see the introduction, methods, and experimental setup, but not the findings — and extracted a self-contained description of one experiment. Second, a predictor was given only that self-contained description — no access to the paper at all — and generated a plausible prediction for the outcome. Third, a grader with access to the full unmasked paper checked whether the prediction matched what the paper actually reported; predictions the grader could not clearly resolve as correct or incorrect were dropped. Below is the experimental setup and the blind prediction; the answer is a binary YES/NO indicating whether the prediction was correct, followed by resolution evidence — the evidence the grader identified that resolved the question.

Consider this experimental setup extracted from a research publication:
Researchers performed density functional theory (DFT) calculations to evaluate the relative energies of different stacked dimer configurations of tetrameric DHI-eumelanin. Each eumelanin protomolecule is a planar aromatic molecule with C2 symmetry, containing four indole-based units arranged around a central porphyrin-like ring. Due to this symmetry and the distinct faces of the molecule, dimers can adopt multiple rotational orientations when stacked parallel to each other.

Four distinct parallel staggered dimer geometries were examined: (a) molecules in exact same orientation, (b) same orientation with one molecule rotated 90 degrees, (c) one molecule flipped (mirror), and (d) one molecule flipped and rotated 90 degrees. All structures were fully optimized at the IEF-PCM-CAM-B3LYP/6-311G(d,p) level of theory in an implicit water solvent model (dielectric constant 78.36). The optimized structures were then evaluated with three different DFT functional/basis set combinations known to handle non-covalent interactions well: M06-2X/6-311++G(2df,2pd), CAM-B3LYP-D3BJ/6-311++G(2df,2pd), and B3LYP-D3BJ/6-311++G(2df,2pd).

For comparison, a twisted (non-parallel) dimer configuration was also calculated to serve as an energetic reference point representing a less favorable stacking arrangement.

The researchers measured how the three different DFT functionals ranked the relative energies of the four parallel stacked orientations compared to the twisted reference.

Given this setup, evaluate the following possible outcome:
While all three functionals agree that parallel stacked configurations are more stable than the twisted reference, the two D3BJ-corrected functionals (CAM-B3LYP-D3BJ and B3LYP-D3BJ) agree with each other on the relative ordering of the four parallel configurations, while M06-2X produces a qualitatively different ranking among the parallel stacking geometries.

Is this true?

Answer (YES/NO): NO